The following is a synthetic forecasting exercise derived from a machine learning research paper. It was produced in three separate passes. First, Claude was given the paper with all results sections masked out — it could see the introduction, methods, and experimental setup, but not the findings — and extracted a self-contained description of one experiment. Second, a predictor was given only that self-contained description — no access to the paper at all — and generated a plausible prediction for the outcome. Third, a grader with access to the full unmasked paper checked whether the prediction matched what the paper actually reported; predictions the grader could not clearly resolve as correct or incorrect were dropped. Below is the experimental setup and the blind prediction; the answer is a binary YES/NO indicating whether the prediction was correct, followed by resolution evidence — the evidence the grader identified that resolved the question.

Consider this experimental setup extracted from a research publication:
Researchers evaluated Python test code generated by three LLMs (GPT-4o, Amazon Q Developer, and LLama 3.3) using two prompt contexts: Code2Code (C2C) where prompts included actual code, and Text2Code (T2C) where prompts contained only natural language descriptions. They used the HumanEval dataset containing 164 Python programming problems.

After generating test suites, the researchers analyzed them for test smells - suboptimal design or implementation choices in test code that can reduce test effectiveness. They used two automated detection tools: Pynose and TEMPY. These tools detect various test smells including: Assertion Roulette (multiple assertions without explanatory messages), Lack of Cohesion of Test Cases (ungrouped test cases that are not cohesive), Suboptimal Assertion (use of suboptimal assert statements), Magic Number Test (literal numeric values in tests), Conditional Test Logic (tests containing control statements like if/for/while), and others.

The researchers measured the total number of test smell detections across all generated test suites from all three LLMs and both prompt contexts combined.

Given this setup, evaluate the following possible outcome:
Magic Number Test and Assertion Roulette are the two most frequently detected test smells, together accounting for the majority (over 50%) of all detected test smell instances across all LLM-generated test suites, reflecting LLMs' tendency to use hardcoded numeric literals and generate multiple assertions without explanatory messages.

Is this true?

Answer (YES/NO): NO